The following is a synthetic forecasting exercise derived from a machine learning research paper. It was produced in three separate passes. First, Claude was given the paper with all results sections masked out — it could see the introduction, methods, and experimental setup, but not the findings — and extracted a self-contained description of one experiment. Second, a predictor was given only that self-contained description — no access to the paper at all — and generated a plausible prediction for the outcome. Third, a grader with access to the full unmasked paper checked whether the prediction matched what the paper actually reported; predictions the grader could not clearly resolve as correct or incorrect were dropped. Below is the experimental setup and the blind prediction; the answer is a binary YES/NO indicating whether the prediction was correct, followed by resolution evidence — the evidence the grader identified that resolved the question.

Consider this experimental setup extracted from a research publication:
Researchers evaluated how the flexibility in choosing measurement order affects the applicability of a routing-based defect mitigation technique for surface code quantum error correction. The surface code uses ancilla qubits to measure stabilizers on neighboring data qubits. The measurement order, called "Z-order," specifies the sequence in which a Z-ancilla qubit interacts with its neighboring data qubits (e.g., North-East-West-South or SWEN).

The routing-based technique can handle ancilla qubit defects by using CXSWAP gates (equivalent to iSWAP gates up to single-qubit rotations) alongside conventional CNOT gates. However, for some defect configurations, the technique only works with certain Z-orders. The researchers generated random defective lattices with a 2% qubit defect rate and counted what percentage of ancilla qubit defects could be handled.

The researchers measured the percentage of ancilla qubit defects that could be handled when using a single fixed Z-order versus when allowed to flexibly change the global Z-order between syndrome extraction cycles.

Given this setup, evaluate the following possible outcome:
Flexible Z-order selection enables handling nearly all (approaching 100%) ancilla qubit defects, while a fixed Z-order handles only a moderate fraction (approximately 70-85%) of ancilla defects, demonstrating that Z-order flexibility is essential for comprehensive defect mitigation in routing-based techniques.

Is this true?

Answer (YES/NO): NO